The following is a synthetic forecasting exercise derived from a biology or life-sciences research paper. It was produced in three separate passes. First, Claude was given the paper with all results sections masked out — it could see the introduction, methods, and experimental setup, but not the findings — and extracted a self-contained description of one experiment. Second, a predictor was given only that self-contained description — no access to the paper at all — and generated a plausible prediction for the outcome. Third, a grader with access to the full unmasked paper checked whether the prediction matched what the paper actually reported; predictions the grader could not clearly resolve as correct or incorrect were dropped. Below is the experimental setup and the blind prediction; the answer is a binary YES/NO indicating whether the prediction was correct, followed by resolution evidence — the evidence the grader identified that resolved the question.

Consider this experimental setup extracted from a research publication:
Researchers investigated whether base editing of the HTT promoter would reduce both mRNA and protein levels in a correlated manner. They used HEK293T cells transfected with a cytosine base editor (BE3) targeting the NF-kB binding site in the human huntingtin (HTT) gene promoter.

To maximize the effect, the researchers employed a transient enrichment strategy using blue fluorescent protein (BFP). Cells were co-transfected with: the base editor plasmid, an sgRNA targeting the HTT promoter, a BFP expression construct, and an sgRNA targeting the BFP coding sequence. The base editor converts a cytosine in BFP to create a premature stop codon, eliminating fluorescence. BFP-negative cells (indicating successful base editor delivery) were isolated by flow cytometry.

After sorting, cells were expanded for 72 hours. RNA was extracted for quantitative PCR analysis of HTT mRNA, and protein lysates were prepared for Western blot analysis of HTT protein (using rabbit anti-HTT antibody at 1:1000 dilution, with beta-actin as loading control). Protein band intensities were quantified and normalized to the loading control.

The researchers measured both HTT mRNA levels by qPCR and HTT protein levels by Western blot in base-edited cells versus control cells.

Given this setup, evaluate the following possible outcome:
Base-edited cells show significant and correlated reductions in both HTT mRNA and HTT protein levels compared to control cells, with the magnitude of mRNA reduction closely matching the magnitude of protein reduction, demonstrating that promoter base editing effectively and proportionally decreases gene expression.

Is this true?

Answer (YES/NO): YES